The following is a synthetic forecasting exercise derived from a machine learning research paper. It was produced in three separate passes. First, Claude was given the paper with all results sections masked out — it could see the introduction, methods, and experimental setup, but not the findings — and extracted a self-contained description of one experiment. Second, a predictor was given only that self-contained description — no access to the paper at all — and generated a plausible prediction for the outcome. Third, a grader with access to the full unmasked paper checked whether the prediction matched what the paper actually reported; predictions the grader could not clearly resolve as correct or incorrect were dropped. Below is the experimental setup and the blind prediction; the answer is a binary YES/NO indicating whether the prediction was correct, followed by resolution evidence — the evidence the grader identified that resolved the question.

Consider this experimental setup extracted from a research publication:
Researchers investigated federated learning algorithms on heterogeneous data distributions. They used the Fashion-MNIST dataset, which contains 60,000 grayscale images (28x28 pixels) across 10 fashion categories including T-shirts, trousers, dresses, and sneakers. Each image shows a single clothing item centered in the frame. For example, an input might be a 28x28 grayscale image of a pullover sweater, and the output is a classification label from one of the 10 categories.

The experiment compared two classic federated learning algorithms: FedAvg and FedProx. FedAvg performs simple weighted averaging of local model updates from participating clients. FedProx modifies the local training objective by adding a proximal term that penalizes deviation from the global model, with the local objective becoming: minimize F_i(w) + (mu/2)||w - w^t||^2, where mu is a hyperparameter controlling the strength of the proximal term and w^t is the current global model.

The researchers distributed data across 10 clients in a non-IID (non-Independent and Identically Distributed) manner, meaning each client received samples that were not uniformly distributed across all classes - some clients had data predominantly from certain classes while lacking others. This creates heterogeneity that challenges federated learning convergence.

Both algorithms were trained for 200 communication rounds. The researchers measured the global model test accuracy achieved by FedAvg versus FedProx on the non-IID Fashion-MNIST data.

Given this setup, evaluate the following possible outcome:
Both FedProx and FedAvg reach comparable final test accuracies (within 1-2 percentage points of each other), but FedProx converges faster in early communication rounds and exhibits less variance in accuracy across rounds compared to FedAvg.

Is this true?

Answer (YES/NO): NO